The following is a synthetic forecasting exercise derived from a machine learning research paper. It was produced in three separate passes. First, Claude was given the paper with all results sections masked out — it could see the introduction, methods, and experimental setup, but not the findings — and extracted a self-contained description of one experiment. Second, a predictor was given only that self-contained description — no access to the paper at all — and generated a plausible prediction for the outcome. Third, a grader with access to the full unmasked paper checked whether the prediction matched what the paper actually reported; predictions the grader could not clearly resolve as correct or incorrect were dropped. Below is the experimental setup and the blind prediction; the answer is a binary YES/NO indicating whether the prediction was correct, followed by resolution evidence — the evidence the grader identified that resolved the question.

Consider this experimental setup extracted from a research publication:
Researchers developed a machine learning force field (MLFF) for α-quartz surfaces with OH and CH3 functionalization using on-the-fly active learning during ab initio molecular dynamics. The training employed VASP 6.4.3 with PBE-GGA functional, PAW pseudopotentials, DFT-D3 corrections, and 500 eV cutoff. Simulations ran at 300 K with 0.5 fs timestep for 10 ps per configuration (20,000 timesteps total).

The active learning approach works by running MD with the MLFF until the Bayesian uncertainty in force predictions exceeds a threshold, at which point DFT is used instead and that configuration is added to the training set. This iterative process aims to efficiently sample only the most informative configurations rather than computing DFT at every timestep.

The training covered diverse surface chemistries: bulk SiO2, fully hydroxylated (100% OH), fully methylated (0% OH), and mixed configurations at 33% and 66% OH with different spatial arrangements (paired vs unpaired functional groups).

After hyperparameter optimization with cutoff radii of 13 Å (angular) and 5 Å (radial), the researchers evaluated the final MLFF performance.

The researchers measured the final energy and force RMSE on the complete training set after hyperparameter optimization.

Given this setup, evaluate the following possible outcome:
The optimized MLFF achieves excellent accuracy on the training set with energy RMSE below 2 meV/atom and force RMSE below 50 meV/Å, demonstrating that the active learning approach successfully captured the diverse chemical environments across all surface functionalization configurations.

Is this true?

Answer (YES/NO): NO